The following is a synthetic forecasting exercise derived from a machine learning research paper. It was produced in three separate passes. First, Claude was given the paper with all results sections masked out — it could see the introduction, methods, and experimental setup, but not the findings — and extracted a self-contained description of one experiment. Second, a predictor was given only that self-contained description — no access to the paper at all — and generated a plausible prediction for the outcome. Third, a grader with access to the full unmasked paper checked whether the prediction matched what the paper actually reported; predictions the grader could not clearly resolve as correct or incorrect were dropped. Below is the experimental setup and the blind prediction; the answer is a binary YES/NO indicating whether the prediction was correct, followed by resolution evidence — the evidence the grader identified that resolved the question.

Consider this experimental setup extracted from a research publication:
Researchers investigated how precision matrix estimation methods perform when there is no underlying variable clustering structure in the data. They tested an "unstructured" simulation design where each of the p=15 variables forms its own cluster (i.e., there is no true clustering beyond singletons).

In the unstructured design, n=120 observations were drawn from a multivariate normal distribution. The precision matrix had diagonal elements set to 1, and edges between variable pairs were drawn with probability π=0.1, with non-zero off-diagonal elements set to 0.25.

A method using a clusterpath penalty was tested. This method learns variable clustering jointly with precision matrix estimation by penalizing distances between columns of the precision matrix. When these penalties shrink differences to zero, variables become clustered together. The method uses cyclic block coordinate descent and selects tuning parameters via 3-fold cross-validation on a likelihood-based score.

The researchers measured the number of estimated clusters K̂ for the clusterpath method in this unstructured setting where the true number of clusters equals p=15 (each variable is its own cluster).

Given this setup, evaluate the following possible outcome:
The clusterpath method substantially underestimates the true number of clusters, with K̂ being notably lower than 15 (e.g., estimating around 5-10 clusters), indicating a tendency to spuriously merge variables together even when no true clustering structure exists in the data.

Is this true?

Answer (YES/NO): NO